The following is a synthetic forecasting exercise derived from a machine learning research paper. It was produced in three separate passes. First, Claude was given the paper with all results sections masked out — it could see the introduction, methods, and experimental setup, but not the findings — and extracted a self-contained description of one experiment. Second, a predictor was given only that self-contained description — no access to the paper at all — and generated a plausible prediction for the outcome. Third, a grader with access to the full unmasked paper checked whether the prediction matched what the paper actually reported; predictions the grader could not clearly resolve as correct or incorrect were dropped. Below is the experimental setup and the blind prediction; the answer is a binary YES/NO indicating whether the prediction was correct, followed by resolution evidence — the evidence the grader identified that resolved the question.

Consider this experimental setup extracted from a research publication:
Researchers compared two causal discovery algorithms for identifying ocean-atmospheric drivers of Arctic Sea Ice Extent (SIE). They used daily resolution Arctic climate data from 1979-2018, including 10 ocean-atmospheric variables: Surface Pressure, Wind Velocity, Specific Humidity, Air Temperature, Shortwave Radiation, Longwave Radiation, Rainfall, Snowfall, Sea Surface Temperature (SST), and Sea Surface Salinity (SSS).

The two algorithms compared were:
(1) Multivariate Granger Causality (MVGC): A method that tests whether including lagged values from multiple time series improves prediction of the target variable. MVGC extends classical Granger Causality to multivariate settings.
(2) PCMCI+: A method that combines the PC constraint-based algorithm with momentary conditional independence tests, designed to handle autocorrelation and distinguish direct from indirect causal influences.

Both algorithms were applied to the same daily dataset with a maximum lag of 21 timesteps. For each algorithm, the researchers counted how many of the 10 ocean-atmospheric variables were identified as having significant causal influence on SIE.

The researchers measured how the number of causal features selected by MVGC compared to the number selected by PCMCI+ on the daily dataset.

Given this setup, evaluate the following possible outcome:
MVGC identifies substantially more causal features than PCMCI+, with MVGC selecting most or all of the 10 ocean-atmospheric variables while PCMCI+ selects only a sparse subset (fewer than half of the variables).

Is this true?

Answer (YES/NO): YES